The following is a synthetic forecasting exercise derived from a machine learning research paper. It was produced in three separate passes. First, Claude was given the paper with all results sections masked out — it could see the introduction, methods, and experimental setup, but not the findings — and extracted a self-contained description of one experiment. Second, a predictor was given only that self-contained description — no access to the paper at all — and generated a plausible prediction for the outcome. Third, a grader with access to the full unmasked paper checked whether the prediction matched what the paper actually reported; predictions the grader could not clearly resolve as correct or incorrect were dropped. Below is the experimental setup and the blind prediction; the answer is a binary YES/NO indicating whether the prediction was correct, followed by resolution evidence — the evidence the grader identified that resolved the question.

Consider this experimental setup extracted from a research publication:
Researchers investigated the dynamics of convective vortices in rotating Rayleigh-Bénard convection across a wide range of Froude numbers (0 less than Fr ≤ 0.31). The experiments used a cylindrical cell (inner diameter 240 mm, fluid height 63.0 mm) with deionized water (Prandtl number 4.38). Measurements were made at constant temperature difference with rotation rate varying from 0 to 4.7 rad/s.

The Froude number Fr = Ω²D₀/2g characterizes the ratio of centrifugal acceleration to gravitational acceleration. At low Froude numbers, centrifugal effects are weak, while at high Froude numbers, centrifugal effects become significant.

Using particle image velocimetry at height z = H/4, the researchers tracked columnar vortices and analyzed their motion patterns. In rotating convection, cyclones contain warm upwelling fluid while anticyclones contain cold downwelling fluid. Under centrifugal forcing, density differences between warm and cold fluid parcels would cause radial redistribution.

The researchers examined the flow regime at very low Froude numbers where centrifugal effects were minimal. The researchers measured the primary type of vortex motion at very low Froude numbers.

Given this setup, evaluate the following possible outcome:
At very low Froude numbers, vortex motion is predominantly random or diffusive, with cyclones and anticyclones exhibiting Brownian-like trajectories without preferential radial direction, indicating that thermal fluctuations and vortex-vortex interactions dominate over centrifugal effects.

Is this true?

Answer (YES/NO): YES